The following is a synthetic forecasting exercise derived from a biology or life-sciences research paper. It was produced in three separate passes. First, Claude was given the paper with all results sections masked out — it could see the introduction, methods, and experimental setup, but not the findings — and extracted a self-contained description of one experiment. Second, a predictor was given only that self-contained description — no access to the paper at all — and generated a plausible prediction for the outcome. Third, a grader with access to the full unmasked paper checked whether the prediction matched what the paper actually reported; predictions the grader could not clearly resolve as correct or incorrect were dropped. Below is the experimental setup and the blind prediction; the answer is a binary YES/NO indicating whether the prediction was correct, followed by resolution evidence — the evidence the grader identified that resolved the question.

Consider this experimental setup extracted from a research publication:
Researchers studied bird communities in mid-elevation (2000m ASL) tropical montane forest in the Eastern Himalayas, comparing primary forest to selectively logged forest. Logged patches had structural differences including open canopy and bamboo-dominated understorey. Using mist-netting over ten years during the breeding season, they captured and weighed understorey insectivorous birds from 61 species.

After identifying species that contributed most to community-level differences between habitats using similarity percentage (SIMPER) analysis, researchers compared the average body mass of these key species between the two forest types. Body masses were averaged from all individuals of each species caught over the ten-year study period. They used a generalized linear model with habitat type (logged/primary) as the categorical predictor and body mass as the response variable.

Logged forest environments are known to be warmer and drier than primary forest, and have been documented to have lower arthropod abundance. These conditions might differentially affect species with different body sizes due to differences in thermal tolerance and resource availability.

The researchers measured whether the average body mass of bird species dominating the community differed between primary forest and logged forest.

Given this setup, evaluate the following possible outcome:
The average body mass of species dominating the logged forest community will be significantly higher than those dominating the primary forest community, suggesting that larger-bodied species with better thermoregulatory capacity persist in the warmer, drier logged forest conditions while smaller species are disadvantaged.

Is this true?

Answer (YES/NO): NO